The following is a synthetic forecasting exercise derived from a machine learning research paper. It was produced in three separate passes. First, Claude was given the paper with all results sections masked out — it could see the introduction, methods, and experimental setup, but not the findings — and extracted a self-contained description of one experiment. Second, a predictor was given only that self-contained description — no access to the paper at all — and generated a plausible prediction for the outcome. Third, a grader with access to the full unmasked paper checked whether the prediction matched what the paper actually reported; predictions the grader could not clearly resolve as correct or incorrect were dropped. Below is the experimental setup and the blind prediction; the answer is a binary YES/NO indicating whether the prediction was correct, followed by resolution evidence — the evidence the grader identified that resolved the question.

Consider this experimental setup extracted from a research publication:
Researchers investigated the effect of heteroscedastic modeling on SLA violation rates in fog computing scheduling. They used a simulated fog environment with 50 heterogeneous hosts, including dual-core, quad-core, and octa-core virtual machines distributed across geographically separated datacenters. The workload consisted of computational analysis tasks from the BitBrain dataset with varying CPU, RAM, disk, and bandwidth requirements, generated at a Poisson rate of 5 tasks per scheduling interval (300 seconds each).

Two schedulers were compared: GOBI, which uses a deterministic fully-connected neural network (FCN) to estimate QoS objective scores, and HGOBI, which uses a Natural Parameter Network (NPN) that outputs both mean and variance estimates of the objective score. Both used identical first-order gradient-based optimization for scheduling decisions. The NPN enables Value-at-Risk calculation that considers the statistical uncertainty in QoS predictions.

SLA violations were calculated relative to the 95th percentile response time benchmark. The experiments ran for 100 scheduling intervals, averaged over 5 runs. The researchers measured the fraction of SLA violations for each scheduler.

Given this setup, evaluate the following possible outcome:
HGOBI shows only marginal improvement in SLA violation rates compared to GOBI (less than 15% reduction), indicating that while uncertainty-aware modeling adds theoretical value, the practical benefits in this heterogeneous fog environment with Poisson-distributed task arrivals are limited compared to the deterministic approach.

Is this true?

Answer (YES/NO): NO